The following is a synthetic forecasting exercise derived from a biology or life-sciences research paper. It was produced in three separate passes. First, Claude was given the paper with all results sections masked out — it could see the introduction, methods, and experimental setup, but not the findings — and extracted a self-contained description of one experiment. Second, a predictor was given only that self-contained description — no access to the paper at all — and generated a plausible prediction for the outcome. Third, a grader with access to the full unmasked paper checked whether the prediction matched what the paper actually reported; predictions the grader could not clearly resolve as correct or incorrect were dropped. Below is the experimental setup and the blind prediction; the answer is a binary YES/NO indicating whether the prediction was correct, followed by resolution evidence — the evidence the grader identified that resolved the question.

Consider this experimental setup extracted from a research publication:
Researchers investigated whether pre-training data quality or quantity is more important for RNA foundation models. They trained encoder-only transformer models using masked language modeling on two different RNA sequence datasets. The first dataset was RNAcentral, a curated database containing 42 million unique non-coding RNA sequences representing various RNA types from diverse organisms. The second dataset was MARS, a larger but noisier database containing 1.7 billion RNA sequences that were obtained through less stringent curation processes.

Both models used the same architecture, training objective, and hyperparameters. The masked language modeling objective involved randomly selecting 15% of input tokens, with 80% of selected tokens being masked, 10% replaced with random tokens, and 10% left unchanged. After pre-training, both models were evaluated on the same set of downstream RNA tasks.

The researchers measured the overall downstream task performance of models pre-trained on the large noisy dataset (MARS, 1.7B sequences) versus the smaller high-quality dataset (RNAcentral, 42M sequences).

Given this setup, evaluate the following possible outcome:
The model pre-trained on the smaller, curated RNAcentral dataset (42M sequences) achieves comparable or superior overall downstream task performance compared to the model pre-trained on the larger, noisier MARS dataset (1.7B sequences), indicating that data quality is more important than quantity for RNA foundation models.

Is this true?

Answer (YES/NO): YES